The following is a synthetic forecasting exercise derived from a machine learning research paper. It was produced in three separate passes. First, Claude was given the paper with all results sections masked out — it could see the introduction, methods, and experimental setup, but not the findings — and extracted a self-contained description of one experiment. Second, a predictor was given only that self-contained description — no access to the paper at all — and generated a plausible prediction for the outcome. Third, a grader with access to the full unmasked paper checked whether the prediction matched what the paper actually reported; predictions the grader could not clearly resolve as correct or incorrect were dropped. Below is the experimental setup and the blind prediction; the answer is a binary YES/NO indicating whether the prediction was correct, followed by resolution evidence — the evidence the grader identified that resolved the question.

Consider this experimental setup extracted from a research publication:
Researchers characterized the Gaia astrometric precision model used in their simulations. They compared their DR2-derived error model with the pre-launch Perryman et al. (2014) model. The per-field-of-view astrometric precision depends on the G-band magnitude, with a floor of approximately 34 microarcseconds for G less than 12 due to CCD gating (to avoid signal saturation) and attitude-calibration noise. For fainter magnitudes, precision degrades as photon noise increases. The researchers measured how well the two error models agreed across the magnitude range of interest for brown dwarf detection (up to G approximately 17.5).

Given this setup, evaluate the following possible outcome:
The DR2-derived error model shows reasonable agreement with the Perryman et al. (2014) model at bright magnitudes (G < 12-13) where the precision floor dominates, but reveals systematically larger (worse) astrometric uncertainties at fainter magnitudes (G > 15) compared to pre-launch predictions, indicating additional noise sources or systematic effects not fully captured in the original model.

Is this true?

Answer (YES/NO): NO